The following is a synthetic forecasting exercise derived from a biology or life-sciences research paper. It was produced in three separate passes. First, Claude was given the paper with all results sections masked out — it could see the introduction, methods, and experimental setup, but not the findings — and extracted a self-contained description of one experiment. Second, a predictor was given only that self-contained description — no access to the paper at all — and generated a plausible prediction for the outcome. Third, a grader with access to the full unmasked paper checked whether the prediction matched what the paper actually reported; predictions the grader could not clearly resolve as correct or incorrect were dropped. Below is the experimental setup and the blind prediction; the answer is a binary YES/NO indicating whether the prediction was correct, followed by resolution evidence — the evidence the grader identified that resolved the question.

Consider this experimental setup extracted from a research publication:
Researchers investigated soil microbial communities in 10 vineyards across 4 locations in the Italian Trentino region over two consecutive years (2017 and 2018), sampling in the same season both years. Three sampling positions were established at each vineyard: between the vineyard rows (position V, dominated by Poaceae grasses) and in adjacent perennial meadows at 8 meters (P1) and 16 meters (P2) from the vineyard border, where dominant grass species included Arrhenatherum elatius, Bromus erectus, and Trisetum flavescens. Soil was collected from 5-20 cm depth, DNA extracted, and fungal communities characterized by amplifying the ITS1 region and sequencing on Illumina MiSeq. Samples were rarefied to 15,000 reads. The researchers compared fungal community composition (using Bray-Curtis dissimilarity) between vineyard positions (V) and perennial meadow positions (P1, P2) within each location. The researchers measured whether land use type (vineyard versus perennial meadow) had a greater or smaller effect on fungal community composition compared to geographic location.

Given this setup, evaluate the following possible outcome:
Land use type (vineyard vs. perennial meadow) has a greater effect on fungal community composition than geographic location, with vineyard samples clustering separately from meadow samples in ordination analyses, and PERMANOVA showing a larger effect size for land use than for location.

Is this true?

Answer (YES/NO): NO